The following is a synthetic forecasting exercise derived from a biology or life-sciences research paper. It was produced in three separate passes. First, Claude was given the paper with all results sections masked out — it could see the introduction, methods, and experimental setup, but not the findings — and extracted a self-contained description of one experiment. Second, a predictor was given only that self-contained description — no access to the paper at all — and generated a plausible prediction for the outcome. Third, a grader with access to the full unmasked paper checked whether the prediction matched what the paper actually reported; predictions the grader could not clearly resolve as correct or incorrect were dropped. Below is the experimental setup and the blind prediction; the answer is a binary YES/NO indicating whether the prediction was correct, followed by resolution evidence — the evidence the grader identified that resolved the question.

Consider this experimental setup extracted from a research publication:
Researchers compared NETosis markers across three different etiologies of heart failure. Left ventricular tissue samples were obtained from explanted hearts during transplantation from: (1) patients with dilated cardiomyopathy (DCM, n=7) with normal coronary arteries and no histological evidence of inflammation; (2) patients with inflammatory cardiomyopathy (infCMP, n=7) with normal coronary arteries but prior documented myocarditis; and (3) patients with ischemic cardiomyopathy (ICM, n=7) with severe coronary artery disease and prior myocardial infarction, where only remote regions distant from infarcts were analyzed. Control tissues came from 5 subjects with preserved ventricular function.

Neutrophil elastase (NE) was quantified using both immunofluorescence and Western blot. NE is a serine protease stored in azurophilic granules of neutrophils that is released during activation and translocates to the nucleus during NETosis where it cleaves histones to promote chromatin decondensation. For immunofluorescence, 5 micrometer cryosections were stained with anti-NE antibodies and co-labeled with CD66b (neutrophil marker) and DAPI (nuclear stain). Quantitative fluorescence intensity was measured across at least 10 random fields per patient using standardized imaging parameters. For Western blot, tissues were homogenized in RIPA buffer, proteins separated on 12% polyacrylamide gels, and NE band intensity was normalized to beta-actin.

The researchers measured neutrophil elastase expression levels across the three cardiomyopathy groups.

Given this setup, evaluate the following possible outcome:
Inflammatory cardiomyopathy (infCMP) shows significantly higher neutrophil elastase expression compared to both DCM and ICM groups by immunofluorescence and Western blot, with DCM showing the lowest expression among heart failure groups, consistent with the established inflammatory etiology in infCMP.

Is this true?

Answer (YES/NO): NO